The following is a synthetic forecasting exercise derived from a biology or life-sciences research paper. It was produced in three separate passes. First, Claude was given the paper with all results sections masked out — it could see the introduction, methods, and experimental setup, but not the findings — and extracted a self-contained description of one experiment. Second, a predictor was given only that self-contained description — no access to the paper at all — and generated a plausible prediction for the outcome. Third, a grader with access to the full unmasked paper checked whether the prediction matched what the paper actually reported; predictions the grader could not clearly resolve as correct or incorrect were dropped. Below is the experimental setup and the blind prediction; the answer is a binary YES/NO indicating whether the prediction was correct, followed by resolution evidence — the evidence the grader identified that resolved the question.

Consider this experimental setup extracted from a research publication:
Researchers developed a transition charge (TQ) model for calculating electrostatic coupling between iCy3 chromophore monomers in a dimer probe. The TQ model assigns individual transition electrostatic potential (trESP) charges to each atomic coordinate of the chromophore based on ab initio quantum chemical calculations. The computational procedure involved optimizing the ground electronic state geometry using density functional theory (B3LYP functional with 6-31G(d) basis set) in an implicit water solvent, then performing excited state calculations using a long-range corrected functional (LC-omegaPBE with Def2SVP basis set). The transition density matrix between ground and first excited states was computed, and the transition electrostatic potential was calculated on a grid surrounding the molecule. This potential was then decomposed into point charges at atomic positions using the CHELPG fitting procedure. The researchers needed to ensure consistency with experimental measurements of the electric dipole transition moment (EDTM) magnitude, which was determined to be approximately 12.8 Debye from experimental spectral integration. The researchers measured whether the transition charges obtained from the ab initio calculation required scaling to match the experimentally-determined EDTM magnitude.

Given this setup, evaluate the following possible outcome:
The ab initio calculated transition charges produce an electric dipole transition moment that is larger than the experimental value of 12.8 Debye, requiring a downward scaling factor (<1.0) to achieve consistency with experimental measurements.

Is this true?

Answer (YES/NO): NO